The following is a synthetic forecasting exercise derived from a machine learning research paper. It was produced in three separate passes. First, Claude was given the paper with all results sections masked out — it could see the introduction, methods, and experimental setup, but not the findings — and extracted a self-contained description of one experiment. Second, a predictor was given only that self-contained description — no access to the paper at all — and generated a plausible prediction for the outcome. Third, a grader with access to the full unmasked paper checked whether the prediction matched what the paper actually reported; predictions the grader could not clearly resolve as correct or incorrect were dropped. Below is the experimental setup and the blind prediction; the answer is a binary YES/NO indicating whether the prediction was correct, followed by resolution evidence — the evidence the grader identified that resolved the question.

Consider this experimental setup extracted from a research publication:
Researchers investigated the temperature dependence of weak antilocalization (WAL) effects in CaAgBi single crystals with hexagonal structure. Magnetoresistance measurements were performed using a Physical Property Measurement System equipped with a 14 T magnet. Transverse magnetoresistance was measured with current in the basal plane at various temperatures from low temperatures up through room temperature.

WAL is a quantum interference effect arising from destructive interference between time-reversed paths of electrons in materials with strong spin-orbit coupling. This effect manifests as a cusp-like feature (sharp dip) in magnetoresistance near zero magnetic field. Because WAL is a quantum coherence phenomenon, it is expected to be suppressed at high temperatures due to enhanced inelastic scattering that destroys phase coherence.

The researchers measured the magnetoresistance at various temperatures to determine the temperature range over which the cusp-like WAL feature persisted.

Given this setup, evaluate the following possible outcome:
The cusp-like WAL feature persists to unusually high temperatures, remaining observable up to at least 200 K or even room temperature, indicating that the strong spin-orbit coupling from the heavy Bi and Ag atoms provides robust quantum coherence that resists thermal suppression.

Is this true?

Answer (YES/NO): NO